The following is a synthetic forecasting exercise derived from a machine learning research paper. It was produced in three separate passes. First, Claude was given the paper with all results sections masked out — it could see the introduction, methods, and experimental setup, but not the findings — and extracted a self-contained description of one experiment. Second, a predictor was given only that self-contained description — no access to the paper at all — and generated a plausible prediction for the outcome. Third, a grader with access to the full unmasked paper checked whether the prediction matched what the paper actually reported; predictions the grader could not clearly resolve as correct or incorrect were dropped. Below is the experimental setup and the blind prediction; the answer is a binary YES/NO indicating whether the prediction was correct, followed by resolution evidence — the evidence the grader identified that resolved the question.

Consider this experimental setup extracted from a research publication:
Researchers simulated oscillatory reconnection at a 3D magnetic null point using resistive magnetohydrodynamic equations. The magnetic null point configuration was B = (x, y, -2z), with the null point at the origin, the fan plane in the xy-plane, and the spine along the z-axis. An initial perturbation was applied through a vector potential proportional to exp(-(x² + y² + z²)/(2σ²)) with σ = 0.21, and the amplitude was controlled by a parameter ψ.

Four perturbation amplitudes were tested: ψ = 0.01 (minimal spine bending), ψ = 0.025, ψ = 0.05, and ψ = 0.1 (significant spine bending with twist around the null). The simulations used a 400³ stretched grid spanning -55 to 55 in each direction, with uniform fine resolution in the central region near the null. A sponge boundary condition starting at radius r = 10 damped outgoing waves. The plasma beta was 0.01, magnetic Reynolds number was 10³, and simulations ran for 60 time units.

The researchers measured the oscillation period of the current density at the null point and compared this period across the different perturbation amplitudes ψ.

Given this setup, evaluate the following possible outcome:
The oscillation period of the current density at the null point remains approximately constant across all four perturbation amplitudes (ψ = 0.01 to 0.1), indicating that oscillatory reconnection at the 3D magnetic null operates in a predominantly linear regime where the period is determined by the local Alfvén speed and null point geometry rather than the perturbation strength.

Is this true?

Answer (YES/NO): YES